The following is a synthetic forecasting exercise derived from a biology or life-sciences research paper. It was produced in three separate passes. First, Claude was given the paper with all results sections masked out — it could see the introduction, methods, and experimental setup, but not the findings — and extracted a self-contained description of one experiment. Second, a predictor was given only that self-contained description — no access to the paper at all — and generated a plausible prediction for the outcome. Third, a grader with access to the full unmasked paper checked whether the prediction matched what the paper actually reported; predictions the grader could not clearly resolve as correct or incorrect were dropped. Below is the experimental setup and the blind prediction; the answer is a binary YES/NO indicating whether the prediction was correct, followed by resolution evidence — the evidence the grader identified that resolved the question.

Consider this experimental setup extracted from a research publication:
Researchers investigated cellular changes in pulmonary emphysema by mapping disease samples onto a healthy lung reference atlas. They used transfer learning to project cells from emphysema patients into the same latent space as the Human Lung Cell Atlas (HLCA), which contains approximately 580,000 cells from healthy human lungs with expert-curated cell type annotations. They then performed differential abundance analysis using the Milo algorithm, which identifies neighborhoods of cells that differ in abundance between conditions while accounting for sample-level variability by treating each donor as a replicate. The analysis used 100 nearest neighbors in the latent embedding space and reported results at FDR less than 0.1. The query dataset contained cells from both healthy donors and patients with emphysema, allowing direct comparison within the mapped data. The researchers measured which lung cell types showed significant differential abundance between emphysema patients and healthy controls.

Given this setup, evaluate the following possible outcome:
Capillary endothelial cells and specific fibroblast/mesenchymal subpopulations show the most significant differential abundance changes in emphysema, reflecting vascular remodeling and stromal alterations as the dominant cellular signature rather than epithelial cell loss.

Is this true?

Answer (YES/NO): NO